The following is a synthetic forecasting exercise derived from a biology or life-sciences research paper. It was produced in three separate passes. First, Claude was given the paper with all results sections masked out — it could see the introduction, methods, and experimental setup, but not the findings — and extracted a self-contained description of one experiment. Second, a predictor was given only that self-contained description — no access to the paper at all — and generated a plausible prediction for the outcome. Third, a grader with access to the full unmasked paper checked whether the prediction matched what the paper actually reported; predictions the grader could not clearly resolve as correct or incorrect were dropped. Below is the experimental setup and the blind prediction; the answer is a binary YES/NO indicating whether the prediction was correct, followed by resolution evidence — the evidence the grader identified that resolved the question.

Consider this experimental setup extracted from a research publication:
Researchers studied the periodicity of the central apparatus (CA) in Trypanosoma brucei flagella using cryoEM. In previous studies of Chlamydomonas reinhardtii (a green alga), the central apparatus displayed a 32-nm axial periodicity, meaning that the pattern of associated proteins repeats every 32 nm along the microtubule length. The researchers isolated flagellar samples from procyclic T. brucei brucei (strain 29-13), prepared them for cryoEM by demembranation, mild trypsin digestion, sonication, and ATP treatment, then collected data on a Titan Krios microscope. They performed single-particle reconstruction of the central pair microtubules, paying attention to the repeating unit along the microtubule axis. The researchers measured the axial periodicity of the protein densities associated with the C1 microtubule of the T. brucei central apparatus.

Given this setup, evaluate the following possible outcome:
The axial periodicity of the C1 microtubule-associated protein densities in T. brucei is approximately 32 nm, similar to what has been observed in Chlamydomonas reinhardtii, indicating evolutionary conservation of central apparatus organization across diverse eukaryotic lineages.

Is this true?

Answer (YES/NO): NO